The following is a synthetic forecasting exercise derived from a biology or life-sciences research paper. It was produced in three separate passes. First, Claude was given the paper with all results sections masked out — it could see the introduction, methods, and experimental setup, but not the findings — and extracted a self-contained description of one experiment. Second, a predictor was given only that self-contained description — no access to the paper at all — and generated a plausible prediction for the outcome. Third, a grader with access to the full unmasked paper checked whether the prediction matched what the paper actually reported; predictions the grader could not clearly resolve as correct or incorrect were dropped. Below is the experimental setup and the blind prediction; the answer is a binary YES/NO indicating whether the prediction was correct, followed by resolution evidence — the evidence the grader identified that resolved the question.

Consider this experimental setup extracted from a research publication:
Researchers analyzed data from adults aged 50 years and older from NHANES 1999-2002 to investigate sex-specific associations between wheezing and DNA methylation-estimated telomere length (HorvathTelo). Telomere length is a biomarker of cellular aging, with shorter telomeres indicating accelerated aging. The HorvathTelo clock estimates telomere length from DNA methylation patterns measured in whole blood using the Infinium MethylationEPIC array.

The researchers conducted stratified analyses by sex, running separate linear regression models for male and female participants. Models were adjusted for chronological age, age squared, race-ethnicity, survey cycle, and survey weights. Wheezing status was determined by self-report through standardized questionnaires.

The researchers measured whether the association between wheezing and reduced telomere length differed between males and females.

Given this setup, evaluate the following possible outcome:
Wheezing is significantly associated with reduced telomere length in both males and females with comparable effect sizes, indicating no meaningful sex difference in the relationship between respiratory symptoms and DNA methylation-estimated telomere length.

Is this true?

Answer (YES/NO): NO